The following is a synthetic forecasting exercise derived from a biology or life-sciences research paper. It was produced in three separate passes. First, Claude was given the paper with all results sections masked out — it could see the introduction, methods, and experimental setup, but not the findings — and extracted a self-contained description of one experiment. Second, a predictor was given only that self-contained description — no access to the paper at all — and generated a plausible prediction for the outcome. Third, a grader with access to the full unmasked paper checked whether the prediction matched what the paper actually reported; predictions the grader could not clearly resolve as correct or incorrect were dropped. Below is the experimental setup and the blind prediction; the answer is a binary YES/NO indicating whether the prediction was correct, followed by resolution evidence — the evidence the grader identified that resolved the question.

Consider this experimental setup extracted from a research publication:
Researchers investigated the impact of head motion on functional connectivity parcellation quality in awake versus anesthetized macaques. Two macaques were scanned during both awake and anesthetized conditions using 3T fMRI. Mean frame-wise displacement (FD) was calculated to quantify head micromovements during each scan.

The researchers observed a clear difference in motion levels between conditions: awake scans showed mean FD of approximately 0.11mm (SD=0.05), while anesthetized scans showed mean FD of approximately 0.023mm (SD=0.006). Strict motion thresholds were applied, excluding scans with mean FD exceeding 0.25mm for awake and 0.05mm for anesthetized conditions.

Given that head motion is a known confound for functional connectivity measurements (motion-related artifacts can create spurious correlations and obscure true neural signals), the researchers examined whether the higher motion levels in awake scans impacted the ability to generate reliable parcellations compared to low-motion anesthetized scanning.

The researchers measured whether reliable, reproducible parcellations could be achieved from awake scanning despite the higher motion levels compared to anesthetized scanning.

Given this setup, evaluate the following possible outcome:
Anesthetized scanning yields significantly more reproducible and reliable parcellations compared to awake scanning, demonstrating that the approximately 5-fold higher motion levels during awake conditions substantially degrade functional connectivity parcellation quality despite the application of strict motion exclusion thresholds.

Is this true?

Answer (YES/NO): NO